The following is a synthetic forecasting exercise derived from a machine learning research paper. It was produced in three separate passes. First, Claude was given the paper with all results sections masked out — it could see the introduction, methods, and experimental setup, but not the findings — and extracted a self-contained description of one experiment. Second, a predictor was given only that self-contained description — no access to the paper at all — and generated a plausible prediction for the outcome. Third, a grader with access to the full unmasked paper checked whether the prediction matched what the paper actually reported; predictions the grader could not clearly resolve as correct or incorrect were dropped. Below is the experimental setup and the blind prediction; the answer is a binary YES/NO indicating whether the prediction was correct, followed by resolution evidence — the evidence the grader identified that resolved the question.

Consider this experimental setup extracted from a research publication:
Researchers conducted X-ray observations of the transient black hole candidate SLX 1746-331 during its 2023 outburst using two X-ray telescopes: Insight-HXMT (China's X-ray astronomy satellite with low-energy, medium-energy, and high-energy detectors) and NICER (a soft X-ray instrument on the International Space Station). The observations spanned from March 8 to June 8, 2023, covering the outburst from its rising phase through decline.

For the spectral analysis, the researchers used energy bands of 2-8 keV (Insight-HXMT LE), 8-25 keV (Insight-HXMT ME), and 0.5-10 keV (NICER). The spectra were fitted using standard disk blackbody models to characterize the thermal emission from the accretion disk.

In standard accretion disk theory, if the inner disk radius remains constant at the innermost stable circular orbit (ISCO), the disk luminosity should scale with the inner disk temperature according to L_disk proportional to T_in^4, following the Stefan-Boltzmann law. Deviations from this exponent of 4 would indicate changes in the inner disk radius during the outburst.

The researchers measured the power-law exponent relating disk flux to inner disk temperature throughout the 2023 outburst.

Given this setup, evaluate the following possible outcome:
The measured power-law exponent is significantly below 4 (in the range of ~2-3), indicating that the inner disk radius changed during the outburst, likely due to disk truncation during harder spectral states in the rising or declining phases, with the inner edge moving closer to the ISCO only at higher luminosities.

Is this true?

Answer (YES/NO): NO